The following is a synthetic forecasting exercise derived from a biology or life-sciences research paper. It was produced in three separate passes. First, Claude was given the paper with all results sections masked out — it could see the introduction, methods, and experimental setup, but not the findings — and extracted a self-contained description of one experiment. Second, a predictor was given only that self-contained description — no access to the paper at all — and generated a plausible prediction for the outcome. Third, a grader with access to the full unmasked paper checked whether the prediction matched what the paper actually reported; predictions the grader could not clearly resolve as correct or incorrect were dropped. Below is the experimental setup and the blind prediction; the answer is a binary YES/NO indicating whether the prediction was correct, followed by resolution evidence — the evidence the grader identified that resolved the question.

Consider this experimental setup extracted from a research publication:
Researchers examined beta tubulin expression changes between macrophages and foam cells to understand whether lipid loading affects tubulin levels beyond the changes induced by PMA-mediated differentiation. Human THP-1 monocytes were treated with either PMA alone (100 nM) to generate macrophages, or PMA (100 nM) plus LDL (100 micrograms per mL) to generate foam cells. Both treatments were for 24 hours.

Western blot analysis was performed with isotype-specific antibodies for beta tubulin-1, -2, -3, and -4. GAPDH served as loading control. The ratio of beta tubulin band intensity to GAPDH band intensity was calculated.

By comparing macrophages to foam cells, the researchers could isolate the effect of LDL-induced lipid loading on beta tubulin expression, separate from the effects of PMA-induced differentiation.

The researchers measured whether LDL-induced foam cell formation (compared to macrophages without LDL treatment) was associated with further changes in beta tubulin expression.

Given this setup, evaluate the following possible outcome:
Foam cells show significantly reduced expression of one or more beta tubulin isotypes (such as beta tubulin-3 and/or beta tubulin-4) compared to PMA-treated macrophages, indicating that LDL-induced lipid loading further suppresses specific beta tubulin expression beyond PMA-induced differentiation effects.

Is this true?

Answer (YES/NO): NO